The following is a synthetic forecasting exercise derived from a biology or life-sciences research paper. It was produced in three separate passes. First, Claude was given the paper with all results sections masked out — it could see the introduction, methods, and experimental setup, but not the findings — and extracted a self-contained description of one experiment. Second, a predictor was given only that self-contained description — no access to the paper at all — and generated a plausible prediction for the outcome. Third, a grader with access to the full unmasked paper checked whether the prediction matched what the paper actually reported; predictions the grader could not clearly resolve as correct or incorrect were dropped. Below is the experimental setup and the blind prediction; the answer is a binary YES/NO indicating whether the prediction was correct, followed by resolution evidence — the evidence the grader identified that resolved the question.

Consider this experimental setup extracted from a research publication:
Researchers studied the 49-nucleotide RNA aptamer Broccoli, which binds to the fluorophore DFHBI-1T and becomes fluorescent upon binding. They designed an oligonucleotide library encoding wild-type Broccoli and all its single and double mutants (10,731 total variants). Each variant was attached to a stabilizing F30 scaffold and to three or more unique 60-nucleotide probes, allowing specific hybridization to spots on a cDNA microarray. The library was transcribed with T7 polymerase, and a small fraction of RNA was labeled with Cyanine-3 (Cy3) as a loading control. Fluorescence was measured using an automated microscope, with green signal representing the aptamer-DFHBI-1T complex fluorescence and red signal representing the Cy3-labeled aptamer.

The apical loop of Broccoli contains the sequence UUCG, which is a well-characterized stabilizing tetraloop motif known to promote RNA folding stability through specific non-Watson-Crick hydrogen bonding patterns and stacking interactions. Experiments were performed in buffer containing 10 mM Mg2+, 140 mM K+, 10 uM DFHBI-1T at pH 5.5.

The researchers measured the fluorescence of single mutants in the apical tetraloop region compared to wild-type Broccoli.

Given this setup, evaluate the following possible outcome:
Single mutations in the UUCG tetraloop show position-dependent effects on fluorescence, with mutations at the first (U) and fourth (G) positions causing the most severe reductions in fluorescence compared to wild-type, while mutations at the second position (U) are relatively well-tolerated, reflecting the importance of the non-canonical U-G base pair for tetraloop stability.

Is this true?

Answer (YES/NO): NO